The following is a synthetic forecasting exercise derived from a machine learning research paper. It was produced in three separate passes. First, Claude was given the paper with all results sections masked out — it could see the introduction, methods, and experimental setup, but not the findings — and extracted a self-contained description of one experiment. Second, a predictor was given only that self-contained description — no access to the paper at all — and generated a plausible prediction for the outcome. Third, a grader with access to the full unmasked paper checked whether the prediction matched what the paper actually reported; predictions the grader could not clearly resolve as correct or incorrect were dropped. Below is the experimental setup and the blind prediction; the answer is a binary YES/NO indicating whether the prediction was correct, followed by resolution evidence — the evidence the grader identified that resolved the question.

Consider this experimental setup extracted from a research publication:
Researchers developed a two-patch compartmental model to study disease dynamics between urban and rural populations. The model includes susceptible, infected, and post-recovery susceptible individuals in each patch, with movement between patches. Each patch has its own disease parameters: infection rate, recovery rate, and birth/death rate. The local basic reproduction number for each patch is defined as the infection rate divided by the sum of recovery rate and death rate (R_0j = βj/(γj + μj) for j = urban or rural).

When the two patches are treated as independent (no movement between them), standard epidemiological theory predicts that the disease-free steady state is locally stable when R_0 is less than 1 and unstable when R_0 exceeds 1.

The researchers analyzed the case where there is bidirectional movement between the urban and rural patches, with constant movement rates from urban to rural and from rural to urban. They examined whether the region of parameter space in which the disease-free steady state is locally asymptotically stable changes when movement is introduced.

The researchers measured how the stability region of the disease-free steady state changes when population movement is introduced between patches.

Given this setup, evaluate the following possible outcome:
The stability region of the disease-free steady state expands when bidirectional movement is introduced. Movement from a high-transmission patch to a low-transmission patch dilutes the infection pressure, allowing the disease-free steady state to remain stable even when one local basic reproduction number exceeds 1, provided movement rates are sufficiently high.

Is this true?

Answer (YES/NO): YES